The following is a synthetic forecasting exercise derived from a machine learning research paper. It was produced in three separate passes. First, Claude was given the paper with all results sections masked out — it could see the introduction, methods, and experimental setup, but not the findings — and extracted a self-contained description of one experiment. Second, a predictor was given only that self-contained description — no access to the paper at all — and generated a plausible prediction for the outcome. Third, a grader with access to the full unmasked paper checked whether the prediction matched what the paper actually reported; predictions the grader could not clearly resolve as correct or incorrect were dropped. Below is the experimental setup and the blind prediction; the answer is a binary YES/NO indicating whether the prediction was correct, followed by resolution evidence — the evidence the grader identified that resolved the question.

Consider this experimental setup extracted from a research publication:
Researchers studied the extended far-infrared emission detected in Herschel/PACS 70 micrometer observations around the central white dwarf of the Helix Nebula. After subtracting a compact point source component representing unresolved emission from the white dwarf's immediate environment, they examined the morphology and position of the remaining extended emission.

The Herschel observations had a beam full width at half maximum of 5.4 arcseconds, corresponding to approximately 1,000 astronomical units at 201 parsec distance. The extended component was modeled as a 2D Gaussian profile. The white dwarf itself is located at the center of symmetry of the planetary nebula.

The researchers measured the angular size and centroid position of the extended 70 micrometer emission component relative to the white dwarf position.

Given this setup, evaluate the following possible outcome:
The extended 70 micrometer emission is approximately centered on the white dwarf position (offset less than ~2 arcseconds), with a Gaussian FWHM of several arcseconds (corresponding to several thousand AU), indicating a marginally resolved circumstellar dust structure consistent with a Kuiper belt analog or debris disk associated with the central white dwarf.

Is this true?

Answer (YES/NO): NO